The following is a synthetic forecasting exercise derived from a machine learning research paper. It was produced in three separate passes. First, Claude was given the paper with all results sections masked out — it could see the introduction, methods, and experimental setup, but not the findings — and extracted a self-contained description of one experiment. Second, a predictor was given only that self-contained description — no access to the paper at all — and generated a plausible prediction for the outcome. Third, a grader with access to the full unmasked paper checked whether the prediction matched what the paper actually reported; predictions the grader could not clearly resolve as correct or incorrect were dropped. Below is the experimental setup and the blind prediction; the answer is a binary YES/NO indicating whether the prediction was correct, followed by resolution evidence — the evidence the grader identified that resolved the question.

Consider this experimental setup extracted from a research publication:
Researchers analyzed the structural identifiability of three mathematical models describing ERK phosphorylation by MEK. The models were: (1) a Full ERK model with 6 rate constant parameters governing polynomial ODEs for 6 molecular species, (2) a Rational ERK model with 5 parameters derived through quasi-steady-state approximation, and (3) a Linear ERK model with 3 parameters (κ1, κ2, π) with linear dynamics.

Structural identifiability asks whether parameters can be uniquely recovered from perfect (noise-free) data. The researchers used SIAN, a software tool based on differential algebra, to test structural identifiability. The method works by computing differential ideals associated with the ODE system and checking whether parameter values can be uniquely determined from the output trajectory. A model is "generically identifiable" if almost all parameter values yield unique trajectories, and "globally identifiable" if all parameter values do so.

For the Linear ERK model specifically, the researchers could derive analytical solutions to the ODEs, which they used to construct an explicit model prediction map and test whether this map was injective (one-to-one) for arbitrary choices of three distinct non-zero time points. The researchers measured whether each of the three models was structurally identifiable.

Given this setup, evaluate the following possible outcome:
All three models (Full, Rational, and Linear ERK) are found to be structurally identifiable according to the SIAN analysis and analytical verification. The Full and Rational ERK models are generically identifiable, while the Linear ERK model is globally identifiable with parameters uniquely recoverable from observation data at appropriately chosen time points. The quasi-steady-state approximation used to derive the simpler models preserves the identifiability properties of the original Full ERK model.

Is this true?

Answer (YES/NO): YES